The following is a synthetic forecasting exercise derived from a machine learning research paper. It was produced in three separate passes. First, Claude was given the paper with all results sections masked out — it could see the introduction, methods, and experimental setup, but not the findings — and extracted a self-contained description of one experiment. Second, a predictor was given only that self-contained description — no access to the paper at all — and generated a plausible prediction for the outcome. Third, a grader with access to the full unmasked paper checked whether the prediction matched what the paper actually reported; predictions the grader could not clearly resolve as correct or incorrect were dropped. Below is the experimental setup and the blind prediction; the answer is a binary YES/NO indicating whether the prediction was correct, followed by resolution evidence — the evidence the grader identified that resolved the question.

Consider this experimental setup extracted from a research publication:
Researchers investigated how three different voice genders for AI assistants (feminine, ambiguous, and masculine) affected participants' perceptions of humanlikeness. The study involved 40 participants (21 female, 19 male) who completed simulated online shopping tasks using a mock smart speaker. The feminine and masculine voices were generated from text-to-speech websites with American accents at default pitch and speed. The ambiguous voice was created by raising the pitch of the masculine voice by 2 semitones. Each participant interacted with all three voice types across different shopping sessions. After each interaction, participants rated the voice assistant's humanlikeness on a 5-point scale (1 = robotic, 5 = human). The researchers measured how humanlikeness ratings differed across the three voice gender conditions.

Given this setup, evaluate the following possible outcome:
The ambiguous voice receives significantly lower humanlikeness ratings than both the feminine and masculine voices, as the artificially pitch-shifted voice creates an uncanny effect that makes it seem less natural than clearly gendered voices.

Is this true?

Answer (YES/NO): YES